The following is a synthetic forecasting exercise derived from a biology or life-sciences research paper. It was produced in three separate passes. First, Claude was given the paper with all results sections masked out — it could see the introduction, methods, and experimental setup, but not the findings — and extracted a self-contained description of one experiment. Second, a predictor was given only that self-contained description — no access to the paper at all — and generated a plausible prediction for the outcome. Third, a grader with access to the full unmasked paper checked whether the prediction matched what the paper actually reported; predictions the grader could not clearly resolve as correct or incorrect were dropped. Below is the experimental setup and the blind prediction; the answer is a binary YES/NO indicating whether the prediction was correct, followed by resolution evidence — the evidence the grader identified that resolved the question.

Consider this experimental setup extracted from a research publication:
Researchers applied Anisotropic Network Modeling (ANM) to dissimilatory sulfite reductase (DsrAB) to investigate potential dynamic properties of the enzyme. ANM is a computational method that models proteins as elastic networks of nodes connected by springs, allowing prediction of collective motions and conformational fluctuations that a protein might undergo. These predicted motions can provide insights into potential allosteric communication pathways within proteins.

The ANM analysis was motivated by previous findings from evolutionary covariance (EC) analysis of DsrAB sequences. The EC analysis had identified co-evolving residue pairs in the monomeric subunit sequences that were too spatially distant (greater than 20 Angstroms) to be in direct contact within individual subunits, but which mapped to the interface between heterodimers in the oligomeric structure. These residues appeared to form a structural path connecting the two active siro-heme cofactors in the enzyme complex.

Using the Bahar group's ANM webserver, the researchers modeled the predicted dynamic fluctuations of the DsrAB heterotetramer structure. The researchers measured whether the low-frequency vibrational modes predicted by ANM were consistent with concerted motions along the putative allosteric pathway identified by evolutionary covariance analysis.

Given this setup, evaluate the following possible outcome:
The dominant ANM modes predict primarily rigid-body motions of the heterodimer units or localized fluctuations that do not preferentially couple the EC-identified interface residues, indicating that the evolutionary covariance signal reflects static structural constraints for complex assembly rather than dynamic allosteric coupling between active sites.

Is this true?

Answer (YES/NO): NO